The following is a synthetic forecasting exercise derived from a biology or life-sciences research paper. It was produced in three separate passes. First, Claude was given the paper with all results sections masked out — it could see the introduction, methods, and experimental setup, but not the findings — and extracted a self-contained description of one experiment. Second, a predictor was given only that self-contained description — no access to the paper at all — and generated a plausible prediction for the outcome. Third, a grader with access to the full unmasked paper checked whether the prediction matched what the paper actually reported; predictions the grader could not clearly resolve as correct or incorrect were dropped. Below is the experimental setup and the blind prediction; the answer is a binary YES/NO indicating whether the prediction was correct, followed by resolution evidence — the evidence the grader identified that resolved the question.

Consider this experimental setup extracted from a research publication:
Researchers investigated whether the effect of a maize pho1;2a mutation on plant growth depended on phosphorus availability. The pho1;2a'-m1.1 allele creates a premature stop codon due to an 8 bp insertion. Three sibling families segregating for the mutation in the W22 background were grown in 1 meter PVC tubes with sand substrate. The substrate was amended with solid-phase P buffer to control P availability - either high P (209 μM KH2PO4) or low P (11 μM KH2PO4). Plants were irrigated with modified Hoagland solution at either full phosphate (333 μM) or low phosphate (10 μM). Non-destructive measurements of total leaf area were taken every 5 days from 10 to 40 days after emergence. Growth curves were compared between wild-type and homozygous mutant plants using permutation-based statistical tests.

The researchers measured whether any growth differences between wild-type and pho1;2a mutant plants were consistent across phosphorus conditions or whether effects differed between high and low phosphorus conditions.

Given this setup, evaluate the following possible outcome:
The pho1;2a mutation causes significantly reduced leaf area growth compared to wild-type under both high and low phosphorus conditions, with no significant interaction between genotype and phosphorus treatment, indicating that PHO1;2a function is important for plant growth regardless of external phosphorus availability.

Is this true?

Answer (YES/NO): NO